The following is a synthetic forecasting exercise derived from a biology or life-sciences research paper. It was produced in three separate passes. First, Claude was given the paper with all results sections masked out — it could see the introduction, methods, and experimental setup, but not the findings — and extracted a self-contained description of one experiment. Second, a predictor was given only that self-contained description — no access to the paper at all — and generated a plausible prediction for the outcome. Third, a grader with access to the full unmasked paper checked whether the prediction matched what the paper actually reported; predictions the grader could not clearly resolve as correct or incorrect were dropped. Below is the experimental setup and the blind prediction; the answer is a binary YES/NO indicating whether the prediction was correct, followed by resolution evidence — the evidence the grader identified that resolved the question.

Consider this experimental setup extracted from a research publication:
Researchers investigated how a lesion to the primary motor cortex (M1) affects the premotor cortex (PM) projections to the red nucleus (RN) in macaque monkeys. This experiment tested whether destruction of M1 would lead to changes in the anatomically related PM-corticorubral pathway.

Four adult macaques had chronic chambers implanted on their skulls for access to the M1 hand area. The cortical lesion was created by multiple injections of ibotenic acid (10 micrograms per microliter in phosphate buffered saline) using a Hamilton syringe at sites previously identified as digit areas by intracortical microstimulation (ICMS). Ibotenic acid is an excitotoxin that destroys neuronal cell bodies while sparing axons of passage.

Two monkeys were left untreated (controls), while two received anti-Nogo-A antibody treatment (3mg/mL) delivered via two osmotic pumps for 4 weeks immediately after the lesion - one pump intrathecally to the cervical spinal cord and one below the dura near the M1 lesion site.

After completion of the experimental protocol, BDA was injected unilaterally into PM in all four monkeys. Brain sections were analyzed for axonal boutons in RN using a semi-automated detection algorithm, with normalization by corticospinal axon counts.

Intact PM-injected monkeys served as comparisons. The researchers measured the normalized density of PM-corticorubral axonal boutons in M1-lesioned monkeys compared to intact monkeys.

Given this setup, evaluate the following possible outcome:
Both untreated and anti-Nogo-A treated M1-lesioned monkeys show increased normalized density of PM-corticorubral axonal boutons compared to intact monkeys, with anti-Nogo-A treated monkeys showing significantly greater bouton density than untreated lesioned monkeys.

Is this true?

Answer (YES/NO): NO